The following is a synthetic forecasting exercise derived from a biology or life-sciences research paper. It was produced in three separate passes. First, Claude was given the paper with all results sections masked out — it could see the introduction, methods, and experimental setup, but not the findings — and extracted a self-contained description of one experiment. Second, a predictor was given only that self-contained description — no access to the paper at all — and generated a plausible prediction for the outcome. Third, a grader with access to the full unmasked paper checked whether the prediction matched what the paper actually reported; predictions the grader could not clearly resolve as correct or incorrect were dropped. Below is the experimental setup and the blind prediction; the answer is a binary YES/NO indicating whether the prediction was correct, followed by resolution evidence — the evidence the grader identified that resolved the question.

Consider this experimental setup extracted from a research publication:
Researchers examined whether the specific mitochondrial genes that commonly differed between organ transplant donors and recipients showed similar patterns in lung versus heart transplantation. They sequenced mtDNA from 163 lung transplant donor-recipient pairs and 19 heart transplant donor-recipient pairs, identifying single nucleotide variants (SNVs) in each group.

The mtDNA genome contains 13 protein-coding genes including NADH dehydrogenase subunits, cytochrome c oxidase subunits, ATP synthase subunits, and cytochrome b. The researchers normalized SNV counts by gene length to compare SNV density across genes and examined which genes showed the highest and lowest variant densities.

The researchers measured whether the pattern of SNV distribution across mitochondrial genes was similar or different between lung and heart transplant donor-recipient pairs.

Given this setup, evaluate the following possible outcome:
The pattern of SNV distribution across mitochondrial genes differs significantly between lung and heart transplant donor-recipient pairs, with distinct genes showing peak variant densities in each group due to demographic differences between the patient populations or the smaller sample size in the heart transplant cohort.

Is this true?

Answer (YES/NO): NO